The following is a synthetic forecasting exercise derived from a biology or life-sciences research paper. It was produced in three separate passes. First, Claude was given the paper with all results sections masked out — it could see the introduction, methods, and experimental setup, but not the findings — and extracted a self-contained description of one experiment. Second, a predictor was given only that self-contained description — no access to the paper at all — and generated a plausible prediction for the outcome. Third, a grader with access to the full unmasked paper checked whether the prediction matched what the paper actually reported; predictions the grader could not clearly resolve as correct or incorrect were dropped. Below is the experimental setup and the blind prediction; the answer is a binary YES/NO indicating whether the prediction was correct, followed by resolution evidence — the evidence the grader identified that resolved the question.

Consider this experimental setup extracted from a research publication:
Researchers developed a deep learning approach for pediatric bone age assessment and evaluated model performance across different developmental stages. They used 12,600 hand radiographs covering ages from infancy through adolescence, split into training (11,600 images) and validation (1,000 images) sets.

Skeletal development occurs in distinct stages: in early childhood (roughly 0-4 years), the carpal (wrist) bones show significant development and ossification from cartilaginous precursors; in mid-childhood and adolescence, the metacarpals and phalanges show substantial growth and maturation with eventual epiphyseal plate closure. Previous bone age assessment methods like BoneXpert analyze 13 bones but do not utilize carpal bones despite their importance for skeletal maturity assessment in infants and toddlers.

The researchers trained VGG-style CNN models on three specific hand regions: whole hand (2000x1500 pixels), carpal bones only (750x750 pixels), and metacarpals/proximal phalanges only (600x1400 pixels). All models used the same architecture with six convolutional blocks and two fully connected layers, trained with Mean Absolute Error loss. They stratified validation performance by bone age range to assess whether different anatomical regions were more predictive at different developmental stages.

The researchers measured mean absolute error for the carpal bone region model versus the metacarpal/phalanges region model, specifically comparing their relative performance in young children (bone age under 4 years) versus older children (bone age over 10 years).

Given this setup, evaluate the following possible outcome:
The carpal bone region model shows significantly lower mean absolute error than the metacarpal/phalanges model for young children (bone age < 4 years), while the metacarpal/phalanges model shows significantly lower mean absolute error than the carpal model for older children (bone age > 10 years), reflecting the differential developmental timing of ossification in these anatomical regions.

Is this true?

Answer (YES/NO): NO